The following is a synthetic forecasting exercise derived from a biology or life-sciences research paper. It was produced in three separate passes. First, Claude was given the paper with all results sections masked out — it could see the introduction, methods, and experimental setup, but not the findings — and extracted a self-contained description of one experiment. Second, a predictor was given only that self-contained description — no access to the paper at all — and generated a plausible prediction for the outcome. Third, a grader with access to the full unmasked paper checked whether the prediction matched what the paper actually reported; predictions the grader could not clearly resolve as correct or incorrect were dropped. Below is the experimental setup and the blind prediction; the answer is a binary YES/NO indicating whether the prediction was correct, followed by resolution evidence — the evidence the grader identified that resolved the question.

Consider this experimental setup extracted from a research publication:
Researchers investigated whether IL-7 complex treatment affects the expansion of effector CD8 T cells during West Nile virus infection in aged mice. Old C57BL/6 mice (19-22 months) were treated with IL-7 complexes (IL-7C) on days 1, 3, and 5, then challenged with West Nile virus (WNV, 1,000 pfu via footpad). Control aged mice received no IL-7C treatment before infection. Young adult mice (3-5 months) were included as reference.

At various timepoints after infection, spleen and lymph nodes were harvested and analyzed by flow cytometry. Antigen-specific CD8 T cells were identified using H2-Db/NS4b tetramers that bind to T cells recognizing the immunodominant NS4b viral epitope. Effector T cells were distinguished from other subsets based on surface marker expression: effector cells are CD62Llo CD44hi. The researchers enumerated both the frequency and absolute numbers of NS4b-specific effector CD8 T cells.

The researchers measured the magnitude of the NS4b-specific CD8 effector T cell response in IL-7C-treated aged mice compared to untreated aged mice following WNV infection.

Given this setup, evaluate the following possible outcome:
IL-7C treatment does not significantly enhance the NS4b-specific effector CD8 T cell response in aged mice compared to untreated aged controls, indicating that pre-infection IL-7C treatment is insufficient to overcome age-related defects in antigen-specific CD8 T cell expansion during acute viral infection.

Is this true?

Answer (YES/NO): NO